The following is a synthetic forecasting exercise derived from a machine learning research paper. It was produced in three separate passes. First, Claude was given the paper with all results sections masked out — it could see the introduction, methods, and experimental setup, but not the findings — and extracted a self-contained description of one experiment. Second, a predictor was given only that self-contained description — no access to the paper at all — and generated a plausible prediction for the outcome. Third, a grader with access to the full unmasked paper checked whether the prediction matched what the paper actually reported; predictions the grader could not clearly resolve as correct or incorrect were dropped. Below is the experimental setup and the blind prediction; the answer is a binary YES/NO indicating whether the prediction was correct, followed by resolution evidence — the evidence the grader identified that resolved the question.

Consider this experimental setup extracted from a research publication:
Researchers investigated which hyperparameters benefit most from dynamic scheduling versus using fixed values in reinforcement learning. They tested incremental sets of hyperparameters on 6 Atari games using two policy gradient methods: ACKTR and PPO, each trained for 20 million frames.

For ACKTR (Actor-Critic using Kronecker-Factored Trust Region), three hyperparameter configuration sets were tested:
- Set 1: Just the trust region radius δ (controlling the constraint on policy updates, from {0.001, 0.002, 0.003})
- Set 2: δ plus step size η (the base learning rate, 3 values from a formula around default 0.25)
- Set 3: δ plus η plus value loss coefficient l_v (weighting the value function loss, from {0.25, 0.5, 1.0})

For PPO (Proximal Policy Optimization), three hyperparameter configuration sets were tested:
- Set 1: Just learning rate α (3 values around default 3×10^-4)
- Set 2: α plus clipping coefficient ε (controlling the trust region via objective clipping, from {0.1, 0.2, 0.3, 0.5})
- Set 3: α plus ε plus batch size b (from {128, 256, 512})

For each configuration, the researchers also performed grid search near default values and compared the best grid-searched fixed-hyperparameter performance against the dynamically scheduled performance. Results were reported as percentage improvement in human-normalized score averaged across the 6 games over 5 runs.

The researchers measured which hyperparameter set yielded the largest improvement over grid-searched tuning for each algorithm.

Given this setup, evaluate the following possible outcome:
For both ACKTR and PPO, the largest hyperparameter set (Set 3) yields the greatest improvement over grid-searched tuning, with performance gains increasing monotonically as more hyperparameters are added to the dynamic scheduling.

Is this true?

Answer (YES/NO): NO